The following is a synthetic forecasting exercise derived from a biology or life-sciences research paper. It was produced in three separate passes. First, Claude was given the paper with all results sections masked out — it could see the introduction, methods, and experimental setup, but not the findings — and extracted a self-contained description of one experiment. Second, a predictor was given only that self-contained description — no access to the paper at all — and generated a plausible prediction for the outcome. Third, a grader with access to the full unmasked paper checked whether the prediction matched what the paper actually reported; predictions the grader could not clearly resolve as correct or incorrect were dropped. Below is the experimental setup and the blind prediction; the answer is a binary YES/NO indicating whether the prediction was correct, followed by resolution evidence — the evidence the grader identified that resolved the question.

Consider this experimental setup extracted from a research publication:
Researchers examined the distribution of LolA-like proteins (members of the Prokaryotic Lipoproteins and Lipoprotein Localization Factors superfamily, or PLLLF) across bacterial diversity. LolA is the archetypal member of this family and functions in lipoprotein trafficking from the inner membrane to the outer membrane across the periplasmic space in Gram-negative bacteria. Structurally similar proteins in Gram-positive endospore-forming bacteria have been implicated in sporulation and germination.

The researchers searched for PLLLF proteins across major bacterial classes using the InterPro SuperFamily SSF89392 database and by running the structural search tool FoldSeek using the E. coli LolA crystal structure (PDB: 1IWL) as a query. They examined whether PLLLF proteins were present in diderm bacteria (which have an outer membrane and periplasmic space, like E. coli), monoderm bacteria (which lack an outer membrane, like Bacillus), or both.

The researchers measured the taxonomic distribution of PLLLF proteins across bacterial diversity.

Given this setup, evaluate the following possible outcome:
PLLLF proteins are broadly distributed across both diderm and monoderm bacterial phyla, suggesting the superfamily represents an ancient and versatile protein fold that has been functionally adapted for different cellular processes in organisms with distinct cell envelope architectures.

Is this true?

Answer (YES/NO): YES